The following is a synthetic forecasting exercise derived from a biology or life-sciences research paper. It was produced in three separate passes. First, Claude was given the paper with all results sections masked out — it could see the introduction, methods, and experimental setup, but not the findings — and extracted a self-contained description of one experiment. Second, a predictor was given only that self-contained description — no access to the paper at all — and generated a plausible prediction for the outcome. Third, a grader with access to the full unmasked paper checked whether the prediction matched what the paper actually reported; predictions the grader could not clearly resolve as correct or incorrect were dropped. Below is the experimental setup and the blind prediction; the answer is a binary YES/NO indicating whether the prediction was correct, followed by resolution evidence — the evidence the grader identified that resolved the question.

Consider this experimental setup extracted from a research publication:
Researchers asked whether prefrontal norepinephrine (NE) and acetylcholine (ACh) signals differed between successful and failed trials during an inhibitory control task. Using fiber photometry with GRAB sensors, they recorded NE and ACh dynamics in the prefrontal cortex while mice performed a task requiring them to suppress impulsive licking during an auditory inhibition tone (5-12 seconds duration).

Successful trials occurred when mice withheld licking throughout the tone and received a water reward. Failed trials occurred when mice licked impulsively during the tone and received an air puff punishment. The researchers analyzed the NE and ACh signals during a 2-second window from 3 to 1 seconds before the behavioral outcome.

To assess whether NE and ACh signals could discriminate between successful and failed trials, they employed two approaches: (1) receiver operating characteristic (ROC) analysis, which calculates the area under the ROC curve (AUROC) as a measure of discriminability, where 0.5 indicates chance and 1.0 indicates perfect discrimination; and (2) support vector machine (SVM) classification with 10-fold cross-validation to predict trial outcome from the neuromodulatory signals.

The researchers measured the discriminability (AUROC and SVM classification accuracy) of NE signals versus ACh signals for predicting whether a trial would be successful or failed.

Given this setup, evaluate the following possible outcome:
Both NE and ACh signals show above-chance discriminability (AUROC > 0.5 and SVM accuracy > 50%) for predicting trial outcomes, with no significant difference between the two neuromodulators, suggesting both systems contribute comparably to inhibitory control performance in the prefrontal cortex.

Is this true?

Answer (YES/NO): NO